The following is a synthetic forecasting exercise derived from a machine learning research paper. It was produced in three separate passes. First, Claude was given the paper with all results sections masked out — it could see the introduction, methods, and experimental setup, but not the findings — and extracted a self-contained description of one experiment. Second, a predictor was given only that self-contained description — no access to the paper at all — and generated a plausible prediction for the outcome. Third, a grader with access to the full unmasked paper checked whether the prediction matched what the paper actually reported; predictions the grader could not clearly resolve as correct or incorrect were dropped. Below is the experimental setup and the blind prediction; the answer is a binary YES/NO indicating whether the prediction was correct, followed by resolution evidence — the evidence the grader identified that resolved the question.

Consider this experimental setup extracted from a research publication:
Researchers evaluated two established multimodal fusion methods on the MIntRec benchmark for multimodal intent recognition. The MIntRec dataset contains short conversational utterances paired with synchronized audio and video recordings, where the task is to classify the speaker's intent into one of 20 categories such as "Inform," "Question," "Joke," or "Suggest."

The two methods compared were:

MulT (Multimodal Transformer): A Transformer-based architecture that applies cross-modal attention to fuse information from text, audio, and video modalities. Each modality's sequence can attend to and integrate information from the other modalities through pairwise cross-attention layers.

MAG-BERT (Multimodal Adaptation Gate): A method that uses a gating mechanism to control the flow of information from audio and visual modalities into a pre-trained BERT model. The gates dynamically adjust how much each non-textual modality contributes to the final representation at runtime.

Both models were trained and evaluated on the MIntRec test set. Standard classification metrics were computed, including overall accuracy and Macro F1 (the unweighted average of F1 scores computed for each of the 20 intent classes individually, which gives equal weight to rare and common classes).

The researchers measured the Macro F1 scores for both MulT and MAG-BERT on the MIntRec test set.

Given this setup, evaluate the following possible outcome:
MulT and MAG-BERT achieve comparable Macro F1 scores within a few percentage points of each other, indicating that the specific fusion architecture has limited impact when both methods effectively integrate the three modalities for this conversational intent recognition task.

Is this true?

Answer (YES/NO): YES